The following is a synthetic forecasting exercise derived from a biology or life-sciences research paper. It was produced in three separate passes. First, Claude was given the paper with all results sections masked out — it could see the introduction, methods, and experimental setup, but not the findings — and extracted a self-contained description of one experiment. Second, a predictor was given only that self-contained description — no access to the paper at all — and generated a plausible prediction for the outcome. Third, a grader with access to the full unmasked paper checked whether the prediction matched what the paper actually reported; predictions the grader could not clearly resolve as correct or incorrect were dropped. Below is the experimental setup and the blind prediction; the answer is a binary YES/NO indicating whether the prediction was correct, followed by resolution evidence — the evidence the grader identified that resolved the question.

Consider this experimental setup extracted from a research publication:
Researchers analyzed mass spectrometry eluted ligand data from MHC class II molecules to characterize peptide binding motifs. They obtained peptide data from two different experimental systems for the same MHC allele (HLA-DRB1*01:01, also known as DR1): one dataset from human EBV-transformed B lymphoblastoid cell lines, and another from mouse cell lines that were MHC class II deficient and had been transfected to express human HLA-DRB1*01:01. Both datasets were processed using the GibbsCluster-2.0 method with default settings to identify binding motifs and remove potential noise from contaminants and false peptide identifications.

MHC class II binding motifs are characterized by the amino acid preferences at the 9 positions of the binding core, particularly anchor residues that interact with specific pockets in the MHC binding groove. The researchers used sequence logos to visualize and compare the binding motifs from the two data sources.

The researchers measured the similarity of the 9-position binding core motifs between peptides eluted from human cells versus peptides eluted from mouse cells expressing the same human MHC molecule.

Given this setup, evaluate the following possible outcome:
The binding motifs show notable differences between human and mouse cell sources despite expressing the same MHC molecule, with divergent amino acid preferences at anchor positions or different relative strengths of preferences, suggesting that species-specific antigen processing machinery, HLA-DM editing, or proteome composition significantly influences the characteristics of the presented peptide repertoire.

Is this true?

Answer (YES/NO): NO